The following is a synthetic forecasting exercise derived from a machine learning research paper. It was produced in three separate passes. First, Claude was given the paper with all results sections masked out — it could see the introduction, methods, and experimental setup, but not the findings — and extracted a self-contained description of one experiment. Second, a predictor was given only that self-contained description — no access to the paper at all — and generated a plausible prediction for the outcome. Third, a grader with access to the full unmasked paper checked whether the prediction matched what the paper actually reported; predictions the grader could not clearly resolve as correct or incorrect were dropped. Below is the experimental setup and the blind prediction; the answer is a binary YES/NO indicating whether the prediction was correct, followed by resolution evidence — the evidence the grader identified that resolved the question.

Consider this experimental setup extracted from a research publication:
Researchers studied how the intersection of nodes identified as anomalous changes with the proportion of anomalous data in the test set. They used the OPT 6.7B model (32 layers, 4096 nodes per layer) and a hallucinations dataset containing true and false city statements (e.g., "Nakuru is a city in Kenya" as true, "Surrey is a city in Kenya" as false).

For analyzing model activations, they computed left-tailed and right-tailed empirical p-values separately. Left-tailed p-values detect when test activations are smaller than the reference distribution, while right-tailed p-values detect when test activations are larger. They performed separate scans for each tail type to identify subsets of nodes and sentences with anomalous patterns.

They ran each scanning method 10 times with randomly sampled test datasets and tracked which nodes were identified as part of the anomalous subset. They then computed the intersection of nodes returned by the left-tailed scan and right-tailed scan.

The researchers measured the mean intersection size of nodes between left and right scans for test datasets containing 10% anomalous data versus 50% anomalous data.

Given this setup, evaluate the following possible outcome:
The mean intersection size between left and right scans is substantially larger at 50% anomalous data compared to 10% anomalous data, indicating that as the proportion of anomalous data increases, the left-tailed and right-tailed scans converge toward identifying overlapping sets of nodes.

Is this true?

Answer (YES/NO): NO